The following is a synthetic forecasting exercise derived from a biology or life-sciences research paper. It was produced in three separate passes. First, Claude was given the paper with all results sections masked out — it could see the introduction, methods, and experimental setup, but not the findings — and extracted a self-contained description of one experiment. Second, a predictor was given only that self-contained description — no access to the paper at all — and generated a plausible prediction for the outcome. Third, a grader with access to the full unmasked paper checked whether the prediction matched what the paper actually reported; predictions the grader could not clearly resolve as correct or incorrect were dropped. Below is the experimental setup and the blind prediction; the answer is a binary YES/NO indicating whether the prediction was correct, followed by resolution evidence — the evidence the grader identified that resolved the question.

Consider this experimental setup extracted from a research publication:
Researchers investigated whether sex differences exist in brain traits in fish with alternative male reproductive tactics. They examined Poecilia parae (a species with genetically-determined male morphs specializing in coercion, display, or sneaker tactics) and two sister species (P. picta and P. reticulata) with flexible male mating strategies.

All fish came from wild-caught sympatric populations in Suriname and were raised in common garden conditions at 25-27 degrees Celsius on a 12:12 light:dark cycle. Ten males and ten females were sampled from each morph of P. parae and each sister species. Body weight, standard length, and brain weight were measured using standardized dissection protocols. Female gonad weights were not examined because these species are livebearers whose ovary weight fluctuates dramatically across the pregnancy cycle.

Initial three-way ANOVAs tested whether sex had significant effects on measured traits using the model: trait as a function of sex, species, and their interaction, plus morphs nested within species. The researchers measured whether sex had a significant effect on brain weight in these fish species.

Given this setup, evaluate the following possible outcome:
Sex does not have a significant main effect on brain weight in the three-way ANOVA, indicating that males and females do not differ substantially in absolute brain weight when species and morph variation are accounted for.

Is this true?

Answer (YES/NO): NO